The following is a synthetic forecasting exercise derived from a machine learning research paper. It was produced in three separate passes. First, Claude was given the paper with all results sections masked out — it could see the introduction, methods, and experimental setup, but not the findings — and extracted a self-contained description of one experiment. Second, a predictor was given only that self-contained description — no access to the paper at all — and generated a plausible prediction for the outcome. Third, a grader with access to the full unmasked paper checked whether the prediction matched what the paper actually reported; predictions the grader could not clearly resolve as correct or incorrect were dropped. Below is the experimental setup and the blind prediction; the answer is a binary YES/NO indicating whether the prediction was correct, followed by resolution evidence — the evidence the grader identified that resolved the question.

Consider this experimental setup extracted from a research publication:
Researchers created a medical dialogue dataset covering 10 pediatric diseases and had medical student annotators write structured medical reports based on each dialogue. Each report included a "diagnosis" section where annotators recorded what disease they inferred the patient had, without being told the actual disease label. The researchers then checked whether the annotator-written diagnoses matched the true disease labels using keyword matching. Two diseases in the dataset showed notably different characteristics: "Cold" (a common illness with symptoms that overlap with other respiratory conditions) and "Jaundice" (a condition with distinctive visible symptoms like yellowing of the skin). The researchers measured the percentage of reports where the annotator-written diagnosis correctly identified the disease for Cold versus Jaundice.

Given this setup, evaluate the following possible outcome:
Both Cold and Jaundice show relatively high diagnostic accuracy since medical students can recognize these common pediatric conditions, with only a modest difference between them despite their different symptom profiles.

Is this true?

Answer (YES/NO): NO